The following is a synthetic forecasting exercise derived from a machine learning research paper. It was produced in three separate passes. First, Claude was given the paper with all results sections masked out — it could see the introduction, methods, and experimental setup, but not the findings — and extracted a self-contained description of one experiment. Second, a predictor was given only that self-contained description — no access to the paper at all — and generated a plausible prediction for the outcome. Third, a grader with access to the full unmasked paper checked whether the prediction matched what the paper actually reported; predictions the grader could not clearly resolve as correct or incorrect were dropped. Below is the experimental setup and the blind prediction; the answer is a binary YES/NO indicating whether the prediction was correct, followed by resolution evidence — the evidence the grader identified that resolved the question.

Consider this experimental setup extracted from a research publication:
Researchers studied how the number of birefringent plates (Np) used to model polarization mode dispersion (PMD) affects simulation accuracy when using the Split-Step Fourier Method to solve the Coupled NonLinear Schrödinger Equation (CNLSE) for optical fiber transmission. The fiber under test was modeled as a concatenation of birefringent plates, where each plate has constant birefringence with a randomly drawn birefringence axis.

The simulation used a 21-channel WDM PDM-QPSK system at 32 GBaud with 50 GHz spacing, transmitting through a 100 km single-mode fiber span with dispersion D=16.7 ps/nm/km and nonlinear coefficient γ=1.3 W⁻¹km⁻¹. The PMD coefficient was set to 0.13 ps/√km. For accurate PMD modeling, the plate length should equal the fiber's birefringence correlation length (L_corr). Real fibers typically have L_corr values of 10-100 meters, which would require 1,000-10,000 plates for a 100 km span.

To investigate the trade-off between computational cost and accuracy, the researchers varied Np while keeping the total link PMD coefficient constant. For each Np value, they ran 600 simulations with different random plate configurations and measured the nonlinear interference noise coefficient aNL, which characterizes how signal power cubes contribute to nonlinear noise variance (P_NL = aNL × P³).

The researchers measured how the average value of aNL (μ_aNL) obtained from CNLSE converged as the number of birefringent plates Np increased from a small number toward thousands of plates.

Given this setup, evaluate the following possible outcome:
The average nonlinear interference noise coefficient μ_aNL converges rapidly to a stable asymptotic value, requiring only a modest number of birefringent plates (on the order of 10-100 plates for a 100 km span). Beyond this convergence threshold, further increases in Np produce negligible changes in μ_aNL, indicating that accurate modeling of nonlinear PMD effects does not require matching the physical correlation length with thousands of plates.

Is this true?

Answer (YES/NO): NO